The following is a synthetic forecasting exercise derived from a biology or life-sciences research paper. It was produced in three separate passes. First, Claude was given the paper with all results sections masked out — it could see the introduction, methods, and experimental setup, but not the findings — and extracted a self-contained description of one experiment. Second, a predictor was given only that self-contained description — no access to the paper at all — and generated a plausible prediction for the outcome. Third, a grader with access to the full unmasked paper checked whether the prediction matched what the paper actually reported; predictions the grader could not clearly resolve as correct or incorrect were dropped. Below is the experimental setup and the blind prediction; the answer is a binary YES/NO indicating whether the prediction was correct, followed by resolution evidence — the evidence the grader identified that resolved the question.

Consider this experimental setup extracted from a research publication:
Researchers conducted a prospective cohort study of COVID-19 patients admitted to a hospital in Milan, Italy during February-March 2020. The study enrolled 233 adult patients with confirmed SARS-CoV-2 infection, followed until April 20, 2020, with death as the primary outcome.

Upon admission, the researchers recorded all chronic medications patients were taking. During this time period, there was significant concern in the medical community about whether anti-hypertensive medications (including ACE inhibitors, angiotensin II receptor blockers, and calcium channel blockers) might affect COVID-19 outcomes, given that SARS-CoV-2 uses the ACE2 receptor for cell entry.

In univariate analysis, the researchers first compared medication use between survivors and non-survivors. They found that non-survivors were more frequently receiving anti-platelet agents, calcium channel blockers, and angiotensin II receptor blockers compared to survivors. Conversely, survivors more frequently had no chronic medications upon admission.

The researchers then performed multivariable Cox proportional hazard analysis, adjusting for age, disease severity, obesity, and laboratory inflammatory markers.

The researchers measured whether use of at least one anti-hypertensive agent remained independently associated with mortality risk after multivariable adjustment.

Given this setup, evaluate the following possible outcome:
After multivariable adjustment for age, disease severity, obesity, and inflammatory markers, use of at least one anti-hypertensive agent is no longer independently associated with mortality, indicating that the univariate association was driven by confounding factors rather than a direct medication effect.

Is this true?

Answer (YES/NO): YES